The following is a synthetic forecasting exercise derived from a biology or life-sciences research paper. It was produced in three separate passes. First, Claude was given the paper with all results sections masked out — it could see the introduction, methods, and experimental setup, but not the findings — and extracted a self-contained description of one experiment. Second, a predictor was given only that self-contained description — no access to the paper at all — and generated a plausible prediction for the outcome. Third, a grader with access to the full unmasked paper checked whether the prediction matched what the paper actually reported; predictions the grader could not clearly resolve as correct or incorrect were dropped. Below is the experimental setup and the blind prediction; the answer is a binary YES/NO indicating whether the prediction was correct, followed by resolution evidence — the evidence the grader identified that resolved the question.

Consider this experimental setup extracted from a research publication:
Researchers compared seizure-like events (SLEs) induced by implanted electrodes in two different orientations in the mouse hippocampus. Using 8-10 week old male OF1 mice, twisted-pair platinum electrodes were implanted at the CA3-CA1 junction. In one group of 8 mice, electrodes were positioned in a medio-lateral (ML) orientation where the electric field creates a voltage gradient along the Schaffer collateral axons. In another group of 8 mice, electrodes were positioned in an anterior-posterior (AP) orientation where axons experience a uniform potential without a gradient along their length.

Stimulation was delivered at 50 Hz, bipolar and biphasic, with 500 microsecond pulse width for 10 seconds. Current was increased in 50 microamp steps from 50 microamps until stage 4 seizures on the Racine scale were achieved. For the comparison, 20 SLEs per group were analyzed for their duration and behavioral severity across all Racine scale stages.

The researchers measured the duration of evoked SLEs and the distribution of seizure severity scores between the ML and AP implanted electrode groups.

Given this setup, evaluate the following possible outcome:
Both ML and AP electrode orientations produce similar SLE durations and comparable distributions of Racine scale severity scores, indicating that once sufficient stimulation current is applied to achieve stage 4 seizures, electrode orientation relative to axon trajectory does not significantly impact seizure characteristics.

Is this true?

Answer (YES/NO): NO